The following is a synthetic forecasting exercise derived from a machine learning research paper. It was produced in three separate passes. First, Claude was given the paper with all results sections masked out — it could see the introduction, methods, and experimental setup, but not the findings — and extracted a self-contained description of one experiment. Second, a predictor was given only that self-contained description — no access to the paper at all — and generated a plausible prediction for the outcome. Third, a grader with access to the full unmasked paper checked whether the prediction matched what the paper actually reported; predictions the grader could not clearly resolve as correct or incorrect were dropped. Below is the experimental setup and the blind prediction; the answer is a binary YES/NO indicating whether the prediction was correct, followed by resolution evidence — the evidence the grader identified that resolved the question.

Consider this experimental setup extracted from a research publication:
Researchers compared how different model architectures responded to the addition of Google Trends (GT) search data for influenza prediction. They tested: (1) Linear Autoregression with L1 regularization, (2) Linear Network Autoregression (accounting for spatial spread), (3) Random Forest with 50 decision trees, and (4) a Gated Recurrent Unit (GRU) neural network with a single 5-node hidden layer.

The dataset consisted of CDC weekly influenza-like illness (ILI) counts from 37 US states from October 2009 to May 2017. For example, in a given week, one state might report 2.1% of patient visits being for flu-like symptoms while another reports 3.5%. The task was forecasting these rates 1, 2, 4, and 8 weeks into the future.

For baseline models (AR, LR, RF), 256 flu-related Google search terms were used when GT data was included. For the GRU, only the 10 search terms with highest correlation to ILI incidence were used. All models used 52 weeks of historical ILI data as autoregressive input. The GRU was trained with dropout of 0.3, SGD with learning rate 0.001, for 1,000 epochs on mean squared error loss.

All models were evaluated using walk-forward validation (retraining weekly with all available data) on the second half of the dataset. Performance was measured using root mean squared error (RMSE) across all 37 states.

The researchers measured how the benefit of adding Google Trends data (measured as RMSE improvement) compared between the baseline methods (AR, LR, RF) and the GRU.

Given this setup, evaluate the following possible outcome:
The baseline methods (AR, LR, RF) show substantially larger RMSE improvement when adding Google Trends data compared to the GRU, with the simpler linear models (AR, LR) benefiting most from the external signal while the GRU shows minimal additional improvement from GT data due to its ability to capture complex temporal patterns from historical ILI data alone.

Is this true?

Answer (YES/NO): NO